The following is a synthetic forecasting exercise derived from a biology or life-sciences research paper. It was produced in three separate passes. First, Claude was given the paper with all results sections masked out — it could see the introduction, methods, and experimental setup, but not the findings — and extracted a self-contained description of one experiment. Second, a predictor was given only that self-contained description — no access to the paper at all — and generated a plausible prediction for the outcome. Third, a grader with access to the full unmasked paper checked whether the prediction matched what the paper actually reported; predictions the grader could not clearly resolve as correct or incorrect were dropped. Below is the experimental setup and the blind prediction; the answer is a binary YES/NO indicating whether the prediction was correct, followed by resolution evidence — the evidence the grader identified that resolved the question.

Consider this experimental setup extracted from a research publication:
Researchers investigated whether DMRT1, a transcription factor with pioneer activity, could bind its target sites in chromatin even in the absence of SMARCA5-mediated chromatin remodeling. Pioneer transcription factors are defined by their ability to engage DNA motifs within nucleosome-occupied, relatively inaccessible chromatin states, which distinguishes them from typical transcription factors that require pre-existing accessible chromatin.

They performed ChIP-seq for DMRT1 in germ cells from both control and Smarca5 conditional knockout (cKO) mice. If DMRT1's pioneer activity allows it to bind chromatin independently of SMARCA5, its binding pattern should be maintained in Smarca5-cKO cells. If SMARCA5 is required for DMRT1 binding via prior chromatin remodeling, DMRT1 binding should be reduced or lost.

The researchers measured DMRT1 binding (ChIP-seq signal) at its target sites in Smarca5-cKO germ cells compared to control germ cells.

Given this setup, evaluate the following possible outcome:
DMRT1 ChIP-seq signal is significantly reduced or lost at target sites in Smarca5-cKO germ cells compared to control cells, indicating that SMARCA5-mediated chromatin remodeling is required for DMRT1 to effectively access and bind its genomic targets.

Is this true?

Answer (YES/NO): NO